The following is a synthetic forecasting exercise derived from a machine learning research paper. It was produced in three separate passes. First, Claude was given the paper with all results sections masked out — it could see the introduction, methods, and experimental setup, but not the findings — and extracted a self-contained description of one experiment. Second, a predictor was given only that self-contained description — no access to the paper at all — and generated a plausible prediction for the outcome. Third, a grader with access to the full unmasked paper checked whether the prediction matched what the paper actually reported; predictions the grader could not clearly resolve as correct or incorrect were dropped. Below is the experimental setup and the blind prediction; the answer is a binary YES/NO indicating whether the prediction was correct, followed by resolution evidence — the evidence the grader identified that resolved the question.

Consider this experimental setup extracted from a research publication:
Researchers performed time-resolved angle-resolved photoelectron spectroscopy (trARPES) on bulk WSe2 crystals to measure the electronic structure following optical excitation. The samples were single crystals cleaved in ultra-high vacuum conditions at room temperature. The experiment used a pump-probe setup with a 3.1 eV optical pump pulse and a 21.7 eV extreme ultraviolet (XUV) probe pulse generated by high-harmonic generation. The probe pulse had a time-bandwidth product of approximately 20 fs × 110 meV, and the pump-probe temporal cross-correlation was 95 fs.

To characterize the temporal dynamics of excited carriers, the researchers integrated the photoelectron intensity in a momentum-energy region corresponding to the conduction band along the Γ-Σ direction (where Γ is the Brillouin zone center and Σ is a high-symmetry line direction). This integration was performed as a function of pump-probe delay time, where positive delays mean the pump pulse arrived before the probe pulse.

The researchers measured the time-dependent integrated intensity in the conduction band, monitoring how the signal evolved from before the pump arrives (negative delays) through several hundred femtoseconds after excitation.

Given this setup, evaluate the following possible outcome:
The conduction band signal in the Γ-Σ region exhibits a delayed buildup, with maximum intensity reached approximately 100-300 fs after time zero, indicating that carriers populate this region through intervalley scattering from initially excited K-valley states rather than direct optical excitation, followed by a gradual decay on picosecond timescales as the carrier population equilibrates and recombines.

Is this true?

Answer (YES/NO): NO